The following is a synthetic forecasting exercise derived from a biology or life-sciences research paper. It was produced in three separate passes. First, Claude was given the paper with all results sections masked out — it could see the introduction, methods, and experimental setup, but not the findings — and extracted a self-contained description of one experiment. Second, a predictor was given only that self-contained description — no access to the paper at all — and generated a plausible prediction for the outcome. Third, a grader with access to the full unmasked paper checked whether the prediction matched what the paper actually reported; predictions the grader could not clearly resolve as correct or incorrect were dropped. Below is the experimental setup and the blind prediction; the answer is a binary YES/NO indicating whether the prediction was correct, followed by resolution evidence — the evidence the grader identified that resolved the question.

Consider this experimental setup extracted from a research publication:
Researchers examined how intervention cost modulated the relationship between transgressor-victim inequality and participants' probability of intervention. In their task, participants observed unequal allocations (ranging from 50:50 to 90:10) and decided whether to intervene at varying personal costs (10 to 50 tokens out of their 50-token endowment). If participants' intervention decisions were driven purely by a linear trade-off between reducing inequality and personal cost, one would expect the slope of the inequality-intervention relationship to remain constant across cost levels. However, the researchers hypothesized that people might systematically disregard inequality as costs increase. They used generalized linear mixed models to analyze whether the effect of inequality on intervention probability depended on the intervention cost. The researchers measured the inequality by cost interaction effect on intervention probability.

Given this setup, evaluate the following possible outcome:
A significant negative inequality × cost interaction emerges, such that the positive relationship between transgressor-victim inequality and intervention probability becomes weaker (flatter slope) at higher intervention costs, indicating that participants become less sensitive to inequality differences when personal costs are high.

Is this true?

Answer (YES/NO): NO